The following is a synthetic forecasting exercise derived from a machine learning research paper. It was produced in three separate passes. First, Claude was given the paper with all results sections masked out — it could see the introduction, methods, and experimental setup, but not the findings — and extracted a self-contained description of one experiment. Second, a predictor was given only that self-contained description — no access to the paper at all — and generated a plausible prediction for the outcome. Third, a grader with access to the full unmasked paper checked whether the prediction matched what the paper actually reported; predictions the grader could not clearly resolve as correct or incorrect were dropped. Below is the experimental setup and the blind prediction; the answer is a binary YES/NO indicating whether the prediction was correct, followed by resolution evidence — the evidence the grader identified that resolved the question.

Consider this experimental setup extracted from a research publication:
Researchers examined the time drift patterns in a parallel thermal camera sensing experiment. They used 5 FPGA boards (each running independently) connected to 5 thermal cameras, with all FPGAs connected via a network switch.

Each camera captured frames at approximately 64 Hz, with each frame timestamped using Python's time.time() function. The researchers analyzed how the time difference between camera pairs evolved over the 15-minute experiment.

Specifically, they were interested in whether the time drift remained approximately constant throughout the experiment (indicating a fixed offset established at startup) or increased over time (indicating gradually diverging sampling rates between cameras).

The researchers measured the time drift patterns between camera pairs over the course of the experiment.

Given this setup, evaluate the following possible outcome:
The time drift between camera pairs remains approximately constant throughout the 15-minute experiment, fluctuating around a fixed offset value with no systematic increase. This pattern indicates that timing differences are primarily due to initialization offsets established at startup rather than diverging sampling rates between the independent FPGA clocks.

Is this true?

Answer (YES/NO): NO